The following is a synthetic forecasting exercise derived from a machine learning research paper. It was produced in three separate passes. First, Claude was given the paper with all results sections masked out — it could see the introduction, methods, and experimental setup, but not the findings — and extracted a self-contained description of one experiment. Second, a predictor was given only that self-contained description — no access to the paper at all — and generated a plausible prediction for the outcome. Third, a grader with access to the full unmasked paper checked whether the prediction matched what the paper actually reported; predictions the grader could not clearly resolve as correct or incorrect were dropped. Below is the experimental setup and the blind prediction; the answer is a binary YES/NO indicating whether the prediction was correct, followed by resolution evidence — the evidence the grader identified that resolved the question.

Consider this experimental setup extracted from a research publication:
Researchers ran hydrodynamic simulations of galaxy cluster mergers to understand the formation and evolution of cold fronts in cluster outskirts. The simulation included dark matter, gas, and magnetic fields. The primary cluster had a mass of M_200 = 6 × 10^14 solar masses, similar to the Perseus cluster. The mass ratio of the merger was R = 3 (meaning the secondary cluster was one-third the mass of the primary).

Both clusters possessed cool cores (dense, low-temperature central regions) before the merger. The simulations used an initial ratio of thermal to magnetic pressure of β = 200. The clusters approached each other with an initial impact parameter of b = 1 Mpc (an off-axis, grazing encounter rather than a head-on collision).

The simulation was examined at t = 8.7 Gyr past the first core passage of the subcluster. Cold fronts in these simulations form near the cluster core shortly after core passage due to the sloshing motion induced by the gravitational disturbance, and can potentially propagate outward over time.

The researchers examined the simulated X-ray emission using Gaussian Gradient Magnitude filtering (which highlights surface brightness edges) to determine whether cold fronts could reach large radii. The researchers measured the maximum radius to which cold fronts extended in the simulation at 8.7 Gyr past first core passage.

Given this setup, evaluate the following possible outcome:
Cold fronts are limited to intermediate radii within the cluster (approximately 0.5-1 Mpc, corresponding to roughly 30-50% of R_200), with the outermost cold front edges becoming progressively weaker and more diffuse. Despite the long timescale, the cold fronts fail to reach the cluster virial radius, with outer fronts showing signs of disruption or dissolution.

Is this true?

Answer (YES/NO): NO